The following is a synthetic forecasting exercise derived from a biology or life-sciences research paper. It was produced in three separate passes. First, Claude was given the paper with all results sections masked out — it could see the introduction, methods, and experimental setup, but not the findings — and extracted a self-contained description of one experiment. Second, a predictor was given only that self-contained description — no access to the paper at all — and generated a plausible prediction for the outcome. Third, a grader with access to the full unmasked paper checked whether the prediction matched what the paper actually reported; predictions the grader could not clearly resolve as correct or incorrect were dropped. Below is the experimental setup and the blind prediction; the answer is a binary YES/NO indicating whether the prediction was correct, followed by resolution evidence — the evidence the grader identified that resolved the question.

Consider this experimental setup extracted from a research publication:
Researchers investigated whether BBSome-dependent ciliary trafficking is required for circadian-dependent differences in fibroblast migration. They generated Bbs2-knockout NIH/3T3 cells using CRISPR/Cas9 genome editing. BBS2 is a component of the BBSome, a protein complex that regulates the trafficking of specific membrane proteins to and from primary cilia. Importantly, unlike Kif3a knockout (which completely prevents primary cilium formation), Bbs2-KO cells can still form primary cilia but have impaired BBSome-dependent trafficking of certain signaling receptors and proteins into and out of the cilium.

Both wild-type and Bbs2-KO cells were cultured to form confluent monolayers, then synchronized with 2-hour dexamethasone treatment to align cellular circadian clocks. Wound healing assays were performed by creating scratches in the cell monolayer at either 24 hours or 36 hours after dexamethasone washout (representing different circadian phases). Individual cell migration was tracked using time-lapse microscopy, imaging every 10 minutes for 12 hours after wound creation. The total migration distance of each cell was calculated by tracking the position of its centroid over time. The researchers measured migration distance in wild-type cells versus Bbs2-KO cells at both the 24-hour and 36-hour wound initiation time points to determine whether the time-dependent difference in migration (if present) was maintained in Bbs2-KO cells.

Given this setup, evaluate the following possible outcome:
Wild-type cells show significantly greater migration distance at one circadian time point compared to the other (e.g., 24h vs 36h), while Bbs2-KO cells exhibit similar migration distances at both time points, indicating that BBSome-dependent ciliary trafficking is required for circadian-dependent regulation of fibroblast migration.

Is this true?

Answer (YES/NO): YES